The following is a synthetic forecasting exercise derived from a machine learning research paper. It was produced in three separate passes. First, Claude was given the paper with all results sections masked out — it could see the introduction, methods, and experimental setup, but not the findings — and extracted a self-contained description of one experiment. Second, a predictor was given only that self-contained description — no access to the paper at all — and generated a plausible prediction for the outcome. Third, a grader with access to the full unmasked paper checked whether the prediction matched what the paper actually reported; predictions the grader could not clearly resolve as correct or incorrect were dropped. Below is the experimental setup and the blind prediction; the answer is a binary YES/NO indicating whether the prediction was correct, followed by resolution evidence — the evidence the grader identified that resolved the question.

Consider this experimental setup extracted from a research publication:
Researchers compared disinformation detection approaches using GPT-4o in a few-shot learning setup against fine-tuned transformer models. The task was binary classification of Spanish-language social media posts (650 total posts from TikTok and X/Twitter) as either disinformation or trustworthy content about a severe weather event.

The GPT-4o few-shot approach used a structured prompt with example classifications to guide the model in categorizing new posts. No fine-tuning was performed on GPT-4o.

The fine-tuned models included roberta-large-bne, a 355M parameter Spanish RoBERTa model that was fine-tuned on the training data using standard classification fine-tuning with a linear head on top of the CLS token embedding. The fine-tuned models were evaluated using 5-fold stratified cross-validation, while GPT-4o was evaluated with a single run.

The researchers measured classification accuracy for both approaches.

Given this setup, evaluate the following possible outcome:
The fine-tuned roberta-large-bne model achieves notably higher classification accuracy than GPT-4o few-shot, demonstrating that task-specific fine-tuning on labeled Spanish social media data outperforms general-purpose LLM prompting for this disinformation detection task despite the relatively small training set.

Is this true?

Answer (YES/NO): NO